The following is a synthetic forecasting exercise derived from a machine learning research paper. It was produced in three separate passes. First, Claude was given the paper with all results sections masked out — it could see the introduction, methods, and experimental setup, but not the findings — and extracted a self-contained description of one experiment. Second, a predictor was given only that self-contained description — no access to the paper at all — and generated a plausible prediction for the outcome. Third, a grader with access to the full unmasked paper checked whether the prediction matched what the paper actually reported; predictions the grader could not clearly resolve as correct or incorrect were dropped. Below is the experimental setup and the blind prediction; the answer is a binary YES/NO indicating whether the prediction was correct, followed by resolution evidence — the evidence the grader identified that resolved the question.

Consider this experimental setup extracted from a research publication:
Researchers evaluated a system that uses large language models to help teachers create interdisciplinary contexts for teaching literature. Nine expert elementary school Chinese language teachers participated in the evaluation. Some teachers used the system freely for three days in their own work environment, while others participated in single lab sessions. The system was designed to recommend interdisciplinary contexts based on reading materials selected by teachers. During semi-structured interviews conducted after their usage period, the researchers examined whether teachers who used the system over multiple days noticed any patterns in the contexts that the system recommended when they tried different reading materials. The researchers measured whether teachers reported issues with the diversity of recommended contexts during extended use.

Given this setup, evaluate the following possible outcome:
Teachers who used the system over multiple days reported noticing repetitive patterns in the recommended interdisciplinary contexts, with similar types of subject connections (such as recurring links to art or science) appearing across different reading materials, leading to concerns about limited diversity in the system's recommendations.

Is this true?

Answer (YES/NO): NO